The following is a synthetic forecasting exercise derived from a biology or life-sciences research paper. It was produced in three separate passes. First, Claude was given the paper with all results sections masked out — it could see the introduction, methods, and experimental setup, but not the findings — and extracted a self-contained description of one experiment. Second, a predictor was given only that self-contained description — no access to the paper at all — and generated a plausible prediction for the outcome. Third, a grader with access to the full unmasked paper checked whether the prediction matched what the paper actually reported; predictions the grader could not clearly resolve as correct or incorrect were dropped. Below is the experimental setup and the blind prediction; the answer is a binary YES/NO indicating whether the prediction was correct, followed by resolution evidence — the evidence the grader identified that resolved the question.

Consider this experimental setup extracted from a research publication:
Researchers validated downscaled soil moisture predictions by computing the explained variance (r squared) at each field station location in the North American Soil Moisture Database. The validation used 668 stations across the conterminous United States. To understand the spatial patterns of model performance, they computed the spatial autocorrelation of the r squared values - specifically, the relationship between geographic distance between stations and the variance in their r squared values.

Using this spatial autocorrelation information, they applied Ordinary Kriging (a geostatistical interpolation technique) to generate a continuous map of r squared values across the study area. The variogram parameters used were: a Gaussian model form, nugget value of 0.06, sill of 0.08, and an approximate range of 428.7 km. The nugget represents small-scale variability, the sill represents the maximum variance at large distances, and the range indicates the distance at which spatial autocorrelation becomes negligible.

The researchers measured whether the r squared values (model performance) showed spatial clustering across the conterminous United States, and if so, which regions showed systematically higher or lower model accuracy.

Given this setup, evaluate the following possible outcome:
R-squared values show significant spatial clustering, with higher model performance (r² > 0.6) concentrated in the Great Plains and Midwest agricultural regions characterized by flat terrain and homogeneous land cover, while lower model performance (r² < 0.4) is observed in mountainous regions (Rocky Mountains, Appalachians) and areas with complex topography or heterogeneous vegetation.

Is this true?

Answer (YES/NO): NO